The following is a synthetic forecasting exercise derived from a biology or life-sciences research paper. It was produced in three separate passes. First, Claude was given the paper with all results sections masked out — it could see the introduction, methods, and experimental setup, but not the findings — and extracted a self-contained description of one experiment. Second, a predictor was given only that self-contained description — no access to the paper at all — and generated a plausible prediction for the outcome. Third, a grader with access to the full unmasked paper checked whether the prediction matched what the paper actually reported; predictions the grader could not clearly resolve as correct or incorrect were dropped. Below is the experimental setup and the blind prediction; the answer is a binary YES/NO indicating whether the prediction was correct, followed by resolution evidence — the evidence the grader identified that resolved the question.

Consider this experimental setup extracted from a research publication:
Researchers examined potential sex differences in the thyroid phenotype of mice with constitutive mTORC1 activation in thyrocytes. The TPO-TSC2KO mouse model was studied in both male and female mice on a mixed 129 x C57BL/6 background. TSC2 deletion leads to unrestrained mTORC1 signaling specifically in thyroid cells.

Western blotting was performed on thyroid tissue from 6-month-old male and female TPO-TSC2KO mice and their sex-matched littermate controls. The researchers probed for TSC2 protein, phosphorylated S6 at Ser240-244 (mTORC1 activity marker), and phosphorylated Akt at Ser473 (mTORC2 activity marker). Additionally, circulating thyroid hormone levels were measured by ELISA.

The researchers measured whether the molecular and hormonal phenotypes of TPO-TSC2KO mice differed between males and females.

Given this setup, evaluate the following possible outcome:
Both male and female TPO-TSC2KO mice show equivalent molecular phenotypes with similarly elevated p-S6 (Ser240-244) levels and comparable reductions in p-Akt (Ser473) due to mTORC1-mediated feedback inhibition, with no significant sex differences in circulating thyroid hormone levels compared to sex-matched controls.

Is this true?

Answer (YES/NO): YES